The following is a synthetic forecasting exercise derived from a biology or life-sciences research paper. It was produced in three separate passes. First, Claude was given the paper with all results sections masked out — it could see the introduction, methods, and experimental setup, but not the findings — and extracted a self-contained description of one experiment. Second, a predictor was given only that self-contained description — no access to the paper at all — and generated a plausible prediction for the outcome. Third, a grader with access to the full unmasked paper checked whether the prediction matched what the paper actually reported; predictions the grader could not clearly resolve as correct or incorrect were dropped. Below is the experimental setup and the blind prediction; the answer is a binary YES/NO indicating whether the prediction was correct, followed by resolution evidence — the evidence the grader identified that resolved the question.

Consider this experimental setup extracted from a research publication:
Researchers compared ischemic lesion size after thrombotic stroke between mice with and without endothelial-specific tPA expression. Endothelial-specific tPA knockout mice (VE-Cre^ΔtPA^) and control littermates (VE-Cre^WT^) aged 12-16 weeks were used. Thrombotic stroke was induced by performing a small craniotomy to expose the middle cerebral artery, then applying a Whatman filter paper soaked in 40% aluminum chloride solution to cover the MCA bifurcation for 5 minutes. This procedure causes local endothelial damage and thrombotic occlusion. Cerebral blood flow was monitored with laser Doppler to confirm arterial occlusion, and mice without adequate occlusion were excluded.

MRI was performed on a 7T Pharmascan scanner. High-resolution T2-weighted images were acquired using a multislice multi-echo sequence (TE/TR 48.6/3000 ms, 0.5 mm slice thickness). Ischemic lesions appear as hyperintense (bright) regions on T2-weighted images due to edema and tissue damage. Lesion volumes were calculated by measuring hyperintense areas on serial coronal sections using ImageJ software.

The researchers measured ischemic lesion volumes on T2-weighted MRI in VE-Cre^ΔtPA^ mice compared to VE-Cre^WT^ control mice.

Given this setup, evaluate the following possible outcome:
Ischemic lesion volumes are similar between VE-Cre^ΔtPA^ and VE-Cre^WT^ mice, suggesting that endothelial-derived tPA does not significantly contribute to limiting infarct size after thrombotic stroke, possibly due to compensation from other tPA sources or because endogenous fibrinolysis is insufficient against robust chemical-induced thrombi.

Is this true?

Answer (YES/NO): YES